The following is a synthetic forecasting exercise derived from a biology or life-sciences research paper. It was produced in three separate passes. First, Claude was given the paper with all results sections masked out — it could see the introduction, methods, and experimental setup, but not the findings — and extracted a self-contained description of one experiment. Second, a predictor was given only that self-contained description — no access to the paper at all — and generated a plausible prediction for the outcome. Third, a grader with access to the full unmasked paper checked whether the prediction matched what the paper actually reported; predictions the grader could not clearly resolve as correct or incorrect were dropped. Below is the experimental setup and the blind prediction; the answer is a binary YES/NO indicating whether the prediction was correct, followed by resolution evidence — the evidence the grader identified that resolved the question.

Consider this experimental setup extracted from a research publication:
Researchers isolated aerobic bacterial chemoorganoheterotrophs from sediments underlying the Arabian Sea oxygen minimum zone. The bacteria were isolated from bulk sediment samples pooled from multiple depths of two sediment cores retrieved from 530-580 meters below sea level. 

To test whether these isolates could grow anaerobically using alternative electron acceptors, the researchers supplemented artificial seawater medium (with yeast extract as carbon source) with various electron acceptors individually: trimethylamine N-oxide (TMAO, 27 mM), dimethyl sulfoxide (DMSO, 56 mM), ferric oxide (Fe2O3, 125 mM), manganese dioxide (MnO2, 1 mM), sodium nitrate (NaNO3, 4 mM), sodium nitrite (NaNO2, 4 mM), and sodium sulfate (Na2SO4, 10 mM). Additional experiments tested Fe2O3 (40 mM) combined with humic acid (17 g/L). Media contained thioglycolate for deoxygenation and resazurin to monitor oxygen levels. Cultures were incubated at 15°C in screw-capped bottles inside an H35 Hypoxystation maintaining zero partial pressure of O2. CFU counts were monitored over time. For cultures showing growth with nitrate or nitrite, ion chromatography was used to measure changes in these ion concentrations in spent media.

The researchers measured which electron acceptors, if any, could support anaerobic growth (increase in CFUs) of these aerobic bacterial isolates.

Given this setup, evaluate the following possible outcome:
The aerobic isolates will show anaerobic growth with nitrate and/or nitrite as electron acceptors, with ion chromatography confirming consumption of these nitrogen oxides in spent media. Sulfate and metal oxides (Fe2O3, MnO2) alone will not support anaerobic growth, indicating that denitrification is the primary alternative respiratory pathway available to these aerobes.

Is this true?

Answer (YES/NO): NO